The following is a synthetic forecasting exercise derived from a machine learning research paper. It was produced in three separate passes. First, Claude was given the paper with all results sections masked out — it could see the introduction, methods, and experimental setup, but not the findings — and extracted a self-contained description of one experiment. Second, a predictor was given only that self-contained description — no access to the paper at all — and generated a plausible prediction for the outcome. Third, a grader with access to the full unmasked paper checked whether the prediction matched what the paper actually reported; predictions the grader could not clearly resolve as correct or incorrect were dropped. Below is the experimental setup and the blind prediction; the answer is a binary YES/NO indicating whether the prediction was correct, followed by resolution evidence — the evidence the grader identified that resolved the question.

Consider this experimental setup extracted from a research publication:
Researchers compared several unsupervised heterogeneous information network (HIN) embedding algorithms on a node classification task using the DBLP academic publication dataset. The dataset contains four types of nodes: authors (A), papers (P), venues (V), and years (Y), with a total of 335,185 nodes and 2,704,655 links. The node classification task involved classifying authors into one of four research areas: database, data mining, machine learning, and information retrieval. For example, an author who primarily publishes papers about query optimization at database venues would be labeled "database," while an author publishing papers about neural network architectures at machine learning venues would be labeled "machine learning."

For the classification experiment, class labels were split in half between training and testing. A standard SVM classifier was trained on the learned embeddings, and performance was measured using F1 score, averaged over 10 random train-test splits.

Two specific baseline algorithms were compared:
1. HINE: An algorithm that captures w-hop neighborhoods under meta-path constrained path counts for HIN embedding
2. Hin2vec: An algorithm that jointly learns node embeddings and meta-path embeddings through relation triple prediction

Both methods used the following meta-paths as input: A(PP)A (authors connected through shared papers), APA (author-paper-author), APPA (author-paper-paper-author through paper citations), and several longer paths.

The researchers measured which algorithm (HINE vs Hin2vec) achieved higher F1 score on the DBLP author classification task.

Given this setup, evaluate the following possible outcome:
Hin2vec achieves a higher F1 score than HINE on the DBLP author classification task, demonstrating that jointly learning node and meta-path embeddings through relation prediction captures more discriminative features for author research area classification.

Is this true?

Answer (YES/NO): NO